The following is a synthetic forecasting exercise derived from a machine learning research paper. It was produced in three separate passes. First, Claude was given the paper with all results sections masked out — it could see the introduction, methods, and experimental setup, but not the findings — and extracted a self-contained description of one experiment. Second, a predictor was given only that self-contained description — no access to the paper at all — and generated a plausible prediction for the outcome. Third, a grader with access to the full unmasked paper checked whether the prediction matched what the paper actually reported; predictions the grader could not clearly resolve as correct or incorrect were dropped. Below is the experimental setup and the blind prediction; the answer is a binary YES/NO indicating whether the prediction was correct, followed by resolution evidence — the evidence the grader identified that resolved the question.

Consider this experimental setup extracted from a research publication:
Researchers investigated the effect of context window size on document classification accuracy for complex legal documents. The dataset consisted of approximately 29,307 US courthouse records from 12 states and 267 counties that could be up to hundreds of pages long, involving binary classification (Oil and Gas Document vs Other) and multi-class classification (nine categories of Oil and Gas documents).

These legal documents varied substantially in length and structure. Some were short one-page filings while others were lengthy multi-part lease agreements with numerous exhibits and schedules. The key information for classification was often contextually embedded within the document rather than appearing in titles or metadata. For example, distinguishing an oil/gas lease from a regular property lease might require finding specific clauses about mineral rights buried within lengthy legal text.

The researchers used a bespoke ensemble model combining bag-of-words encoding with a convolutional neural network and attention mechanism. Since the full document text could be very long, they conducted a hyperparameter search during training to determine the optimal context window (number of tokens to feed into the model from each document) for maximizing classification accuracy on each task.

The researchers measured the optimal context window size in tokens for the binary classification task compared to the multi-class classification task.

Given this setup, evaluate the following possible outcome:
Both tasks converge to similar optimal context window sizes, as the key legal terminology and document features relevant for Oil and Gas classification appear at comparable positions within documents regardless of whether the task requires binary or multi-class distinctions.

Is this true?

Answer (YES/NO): NO